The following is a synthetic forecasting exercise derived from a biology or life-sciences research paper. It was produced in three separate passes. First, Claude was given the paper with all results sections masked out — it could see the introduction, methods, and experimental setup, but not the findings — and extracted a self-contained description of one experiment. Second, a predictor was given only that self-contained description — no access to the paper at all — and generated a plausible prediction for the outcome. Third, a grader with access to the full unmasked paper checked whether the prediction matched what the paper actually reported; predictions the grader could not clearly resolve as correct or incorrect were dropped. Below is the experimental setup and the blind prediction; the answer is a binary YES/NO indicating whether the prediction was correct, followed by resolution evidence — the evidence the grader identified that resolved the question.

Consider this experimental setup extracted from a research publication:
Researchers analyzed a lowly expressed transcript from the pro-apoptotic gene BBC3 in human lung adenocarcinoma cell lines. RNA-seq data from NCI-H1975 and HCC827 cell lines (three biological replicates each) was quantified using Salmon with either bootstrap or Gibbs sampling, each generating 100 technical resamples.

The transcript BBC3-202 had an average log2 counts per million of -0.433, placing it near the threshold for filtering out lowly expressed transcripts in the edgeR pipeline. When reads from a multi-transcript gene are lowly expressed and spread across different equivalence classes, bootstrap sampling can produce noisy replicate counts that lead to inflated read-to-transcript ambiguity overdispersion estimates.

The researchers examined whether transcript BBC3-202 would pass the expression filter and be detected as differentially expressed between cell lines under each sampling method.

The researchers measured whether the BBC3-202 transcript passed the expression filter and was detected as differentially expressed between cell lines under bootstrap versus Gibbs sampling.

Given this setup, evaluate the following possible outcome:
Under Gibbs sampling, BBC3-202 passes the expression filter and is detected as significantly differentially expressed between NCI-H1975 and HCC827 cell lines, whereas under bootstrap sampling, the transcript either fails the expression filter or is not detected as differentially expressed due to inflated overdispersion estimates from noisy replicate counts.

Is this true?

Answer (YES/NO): YES